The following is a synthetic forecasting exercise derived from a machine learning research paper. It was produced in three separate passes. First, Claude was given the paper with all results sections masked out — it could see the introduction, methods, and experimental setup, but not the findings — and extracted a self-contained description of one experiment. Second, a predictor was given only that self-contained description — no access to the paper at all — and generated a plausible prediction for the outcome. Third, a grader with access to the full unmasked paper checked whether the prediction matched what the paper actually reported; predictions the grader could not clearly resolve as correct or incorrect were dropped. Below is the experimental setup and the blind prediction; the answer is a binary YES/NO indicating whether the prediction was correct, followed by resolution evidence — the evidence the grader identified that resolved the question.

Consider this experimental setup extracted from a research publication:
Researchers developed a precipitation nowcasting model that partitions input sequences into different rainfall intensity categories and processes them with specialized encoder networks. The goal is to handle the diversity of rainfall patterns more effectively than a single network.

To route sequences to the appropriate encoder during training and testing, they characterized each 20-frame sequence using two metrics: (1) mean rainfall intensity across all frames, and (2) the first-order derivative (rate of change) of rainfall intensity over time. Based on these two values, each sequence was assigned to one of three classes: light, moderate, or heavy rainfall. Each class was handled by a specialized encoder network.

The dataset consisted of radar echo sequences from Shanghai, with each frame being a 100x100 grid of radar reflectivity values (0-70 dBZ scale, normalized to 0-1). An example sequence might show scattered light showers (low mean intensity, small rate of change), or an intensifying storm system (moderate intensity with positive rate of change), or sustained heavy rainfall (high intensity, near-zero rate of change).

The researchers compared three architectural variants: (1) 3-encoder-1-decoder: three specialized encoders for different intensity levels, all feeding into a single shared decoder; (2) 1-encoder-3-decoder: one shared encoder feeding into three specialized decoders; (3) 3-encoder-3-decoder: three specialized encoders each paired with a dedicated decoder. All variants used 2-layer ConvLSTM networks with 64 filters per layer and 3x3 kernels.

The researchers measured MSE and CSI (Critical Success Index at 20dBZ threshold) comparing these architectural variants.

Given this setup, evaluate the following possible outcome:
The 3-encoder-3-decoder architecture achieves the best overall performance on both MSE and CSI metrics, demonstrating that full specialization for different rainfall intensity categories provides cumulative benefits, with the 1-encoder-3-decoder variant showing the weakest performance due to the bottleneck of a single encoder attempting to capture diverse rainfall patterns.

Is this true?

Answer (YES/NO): NO